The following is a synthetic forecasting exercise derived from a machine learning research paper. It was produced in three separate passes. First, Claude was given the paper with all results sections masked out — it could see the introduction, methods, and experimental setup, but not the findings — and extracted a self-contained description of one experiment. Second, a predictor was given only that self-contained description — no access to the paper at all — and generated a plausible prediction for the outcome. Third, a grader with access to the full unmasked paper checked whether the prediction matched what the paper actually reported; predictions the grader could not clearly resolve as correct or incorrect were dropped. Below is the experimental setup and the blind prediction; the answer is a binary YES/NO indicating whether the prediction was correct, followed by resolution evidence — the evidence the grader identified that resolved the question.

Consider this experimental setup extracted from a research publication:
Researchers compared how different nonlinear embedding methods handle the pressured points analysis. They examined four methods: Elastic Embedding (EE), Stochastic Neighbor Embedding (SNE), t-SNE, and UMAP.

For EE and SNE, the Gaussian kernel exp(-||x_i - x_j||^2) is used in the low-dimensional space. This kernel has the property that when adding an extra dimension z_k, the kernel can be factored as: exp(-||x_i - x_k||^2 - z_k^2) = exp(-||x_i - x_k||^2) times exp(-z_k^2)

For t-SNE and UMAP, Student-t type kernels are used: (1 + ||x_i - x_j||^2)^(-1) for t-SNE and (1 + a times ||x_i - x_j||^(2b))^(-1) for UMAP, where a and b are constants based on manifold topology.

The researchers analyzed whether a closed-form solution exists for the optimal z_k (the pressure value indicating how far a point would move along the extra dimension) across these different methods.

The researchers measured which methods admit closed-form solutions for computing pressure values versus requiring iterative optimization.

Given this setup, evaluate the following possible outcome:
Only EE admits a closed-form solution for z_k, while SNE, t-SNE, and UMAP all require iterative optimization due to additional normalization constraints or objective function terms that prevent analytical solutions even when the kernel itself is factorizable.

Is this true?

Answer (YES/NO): NO